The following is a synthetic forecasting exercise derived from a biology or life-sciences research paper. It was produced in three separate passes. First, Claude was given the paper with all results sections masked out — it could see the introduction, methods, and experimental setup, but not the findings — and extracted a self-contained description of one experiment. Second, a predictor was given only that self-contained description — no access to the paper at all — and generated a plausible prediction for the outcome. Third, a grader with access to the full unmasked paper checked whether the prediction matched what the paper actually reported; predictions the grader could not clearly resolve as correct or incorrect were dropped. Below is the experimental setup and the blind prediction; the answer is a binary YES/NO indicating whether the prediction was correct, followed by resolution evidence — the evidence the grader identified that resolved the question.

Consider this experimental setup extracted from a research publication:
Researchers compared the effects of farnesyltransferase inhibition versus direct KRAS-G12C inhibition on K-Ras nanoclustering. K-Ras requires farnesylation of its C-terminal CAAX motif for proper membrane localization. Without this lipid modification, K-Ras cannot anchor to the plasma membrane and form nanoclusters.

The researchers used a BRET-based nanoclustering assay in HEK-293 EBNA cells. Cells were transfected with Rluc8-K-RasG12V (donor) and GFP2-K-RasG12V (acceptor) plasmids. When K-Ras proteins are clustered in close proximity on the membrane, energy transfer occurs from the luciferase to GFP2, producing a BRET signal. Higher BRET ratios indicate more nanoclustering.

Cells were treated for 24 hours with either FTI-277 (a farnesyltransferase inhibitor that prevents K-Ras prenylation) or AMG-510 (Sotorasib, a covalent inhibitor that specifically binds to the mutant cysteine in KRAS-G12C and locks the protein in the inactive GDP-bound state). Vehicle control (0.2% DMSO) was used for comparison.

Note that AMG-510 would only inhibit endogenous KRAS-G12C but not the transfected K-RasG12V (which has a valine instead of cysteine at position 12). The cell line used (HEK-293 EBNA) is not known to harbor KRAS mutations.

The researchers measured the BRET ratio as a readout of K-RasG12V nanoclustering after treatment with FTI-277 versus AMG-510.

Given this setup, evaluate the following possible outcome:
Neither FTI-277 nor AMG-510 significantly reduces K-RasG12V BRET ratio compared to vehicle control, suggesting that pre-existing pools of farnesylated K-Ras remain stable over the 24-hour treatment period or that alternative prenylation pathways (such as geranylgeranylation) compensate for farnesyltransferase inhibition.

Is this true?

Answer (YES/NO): NO